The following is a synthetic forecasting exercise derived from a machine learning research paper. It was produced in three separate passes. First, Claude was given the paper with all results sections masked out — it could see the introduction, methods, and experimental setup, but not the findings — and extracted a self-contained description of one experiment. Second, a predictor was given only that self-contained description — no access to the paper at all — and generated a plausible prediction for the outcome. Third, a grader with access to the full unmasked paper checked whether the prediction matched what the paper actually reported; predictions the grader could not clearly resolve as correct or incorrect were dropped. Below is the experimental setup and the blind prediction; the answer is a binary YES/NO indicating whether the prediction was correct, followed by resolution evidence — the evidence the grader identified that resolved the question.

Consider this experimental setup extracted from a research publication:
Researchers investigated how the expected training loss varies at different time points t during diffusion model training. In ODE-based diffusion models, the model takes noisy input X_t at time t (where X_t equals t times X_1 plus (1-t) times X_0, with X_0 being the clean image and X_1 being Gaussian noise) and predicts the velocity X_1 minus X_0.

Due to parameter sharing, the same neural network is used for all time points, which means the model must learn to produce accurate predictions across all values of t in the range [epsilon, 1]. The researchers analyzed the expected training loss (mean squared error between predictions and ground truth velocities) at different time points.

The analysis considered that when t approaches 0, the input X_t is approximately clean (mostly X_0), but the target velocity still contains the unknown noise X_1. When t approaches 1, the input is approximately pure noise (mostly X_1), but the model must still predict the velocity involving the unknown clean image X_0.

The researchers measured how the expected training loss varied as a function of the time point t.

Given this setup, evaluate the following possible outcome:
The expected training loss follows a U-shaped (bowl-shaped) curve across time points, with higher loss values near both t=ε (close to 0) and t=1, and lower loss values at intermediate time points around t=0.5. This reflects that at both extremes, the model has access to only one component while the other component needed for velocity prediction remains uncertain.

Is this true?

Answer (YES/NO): YES